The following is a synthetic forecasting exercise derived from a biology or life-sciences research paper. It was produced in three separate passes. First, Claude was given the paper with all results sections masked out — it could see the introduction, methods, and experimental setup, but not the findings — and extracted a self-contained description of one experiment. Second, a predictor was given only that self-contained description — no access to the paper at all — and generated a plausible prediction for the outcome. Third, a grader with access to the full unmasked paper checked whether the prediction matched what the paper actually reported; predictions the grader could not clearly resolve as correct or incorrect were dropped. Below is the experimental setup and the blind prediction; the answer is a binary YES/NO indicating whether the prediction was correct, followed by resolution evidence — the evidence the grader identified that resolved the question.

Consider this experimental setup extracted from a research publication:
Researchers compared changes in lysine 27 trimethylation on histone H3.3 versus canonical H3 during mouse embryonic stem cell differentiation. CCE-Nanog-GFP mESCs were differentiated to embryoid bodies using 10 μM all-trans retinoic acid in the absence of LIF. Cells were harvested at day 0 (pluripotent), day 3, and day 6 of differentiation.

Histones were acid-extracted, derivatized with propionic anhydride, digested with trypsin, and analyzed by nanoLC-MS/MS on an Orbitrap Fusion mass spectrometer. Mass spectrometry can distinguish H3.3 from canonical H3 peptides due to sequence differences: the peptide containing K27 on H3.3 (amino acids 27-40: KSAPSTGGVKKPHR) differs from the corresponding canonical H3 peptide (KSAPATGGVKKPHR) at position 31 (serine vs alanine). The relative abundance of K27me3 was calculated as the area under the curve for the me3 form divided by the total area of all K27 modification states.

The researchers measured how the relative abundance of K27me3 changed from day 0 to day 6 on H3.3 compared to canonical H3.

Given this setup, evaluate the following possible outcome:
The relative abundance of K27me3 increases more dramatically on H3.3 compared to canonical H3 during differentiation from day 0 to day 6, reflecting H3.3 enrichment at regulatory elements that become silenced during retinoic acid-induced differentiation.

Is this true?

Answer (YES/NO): NO